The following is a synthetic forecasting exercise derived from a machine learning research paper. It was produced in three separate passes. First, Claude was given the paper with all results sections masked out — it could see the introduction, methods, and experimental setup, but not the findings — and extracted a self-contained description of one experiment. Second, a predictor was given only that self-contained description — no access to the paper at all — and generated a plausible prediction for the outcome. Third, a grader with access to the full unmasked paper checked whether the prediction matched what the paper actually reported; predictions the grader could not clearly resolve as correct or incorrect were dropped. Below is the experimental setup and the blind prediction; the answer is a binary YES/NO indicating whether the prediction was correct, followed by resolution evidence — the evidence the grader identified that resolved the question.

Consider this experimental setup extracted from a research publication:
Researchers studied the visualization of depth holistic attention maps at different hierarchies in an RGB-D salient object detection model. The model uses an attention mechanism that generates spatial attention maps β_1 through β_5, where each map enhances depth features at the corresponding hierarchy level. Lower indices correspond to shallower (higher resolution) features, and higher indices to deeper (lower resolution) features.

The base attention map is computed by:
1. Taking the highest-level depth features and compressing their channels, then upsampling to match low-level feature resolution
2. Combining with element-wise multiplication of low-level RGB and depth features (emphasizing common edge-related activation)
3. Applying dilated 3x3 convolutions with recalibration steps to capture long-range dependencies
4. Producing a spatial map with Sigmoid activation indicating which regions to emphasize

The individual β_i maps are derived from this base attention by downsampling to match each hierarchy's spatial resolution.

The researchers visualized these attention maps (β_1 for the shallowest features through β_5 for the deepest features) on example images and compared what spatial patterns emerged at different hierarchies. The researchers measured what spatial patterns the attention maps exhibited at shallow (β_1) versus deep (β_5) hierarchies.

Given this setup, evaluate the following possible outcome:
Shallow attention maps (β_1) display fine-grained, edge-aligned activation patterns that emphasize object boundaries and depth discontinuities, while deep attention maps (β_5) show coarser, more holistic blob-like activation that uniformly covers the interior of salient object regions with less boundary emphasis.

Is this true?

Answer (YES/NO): YES